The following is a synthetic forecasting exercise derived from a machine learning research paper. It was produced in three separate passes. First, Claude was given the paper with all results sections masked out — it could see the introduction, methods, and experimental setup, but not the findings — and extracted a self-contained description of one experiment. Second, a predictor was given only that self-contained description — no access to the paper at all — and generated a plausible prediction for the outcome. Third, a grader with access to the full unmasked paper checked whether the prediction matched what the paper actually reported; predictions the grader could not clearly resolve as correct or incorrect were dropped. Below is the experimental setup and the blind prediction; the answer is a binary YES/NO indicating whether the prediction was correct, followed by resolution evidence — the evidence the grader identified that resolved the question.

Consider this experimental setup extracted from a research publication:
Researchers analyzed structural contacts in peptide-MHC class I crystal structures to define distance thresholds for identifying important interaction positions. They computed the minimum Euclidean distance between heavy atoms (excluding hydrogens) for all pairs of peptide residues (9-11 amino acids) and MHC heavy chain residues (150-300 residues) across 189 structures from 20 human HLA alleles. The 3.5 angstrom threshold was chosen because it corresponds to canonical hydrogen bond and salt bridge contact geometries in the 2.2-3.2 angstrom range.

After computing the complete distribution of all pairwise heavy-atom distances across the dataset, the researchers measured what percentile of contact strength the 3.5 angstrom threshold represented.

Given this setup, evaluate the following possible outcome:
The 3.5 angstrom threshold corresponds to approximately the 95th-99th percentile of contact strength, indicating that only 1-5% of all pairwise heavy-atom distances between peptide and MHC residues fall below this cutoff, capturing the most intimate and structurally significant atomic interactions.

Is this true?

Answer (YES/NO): NO